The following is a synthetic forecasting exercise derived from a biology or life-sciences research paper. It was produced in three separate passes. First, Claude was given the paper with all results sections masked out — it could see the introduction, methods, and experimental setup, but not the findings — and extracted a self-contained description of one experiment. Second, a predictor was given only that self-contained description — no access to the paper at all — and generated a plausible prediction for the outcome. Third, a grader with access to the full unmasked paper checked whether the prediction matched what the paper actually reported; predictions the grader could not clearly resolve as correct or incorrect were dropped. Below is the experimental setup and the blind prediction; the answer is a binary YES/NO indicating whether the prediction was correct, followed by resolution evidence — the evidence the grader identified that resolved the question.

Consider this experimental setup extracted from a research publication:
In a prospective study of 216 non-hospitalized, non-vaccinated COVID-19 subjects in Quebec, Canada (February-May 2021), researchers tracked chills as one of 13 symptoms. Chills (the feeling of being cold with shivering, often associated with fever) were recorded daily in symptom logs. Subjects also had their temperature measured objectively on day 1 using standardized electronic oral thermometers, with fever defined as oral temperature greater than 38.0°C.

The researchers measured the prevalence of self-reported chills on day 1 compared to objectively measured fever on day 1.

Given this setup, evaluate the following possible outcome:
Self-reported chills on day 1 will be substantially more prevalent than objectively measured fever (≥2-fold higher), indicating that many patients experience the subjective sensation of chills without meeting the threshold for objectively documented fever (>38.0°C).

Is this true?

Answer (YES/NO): YES